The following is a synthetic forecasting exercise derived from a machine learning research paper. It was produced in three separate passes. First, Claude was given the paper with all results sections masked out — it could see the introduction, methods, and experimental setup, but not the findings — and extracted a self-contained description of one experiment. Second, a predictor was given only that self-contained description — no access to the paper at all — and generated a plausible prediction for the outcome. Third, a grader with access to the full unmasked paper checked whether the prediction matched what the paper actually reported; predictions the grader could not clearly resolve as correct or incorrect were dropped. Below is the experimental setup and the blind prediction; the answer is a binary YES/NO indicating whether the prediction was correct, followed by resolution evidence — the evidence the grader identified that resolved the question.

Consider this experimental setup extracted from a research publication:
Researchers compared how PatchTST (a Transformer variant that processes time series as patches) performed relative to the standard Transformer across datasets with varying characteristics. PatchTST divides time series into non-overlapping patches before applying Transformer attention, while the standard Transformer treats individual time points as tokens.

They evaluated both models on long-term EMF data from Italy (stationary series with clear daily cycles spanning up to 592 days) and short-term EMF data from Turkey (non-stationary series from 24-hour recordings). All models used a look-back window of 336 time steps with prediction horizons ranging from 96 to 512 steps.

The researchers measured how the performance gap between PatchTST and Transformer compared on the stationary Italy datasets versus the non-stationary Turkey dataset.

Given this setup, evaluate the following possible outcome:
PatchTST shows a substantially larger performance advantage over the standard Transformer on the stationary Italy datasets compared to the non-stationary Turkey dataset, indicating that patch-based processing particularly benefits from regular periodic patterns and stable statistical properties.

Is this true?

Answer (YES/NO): YES